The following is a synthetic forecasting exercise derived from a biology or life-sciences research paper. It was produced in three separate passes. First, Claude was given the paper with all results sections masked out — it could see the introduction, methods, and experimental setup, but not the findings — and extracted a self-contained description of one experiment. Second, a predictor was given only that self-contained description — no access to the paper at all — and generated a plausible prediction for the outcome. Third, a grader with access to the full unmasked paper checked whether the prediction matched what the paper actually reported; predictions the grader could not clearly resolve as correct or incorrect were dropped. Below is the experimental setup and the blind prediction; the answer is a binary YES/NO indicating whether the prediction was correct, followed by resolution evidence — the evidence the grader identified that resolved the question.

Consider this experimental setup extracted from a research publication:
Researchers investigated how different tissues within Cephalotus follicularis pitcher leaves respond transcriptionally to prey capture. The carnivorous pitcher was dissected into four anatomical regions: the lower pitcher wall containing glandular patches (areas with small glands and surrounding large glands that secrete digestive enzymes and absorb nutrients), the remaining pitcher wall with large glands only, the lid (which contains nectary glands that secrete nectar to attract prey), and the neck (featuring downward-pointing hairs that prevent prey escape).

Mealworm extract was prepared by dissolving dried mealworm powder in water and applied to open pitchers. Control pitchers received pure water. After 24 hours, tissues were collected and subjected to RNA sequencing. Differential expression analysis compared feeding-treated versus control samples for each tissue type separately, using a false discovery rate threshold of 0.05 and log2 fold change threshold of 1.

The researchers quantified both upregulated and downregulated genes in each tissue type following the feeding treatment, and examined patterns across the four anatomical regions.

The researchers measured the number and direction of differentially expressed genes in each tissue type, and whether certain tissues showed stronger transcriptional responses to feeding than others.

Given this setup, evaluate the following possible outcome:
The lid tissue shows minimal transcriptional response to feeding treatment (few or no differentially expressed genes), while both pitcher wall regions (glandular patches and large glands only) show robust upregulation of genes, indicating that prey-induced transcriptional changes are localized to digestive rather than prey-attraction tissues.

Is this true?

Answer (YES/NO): NO